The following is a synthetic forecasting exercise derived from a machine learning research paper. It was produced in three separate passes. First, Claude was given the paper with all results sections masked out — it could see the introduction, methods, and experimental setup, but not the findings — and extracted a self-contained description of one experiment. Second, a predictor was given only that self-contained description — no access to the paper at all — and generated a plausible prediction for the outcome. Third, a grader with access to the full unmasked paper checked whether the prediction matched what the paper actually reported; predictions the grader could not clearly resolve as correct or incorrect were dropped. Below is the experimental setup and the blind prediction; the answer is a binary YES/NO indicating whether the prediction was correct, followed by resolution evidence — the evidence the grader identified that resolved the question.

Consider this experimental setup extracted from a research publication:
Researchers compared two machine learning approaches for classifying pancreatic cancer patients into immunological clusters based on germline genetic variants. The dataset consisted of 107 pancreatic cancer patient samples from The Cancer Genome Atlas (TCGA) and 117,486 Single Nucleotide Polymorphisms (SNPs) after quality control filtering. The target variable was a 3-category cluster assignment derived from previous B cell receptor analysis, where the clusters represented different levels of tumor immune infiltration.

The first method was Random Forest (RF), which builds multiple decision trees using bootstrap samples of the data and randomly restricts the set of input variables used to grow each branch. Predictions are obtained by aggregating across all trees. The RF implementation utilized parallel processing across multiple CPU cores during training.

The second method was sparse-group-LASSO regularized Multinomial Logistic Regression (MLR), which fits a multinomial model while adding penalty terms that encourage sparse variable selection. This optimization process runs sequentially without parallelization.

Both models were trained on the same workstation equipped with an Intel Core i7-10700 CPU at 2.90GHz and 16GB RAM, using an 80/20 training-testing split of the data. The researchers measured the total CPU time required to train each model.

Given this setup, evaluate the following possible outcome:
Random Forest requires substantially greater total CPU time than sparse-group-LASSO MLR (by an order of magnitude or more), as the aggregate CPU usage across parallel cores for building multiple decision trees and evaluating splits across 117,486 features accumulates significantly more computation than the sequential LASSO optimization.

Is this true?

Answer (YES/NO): NO